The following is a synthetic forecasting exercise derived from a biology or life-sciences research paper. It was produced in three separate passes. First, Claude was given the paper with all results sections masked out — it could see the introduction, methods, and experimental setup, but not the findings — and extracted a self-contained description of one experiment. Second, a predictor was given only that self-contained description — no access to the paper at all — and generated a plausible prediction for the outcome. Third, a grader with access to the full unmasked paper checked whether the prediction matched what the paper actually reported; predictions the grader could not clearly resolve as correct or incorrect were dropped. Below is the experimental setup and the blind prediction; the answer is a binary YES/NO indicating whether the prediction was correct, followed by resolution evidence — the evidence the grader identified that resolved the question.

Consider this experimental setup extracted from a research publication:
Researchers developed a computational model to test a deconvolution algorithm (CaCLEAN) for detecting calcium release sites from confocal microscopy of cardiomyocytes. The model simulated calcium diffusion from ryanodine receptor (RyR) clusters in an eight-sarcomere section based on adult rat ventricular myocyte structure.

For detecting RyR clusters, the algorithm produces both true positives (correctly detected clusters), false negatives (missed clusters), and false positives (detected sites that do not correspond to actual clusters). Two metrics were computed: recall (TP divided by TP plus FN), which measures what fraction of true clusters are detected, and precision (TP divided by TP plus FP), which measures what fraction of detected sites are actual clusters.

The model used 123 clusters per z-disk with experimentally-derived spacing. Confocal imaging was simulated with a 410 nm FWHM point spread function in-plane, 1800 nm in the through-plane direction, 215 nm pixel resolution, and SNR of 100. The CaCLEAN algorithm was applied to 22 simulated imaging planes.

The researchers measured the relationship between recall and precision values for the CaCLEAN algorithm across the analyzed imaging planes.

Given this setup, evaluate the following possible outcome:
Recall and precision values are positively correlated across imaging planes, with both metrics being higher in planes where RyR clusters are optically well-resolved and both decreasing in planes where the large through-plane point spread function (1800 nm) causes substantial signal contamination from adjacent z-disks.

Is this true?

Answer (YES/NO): NO